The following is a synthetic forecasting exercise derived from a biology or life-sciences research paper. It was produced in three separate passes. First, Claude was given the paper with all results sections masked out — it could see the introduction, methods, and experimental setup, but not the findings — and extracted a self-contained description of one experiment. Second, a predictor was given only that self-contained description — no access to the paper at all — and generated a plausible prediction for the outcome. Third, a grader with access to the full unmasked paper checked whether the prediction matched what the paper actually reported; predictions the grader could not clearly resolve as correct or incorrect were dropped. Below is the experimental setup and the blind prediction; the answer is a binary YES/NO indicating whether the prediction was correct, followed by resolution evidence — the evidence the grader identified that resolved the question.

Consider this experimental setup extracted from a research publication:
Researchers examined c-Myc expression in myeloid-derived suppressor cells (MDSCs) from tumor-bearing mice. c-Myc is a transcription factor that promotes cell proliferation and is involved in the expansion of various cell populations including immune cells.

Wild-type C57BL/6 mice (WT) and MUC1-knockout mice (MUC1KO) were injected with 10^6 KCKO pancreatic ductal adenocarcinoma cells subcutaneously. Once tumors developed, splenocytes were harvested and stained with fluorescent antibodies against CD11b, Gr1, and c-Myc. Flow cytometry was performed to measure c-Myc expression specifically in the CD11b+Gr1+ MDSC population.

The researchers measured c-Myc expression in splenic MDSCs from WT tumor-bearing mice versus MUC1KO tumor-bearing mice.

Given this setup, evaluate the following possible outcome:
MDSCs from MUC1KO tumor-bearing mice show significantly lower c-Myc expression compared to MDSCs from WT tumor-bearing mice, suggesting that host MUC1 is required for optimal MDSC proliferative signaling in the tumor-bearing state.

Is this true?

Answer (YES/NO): NO